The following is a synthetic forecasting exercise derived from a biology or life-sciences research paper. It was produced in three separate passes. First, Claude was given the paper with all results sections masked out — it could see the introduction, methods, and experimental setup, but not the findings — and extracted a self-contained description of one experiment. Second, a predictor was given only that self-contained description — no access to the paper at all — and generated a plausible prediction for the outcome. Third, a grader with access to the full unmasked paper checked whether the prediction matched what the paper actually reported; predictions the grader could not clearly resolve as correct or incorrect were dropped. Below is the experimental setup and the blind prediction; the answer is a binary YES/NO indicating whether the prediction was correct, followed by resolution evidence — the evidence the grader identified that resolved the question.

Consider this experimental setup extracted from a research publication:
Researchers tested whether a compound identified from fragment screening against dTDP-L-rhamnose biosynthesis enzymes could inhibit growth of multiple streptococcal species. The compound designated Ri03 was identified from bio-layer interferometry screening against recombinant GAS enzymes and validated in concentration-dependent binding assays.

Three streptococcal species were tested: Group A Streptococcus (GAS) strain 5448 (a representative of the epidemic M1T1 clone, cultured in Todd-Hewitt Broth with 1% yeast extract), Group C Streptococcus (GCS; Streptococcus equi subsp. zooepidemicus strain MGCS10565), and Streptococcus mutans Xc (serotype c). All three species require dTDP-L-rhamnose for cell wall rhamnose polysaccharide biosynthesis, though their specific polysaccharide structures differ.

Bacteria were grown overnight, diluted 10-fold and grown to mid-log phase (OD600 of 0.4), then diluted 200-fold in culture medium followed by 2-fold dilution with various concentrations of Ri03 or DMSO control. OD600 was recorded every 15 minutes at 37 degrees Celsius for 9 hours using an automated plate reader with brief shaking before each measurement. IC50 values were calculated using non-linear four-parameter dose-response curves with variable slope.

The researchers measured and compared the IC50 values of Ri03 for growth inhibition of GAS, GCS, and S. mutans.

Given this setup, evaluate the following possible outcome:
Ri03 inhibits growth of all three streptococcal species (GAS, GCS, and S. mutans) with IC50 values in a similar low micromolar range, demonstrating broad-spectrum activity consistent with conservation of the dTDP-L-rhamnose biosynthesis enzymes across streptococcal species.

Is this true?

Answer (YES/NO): NO